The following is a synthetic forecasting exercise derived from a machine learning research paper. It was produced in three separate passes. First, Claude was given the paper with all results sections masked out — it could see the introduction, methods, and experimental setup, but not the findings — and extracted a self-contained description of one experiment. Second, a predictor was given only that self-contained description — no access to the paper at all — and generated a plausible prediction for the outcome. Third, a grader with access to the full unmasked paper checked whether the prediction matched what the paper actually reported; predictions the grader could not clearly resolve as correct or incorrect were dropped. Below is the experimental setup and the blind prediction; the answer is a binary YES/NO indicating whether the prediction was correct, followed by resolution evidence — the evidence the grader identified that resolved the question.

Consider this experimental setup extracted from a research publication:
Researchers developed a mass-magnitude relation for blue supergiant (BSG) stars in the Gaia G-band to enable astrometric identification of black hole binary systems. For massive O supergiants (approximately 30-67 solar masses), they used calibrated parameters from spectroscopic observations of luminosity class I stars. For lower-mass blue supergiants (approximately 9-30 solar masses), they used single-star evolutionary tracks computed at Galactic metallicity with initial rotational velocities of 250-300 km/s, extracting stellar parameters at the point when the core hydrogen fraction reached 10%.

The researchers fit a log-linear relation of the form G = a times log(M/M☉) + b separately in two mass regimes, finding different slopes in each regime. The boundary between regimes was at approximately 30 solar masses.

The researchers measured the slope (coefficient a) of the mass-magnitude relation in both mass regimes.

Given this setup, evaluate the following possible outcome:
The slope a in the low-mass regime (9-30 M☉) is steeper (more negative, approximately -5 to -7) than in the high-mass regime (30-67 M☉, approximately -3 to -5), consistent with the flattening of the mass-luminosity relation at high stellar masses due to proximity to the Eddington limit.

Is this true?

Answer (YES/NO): NO